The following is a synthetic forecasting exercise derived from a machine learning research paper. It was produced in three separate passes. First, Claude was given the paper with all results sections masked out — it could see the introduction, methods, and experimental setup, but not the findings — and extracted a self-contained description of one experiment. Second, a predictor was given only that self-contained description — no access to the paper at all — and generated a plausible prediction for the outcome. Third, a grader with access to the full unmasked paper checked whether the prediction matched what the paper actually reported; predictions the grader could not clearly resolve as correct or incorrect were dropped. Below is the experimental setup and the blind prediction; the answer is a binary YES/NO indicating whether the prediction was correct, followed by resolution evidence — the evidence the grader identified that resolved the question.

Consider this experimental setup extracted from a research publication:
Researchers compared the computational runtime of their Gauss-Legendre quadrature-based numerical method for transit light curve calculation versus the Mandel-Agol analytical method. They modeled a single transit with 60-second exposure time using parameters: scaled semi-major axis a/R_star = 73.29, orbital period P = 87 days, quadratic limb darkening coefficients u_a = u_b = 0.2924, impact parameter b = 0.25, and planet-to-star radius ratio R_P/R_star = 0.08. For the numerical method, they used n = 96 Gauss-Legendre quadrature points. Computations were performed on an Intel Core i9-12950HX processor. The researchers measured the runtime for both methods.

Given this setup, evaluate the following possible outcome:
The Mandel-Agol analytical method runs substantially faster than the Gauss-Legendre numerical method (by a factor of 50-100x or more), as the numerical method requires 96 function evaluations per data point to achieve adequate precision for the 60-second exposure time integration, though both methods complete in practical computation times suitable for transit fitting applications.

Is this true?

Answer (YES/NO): NO